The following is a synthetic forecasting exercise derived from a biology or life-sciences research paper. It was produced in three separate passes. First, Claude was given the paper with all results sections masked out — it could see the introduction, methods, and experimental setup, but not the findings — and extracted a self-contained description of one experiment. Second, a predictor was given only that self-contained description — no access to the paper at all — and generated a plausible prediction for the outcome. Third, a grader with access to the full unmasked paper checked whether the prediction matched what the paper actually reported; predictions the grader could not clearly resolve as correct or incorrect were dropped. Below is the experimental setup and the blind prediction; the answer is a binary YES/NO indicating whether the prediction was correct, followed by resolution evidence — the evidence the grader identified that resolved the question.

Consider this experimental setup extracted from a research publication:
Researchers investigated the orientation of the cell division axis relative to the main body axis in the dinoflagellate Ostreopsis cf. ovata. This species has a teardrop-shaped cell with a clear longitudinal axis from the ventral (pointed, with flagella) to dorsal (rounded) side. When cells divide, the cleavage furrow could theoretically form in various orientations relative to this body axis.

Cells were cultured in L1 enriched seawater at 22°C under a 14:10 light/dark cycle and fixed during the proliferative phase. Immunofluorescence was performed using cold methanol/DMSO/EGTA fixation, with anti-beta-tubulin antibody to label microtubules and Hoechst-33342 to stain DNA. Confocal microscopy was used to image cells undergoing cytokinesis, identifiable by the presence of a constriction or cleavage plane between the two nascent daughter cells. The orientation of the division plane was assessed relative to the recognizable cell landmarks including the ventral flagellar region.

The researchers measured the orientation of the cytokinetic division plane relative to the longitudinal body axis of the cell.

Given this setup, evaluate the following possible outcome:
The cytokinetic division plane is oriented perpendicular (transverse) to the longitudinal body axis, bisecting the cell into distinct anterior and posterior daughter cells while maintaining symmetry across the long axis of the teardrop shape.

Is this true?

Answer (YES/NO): NO